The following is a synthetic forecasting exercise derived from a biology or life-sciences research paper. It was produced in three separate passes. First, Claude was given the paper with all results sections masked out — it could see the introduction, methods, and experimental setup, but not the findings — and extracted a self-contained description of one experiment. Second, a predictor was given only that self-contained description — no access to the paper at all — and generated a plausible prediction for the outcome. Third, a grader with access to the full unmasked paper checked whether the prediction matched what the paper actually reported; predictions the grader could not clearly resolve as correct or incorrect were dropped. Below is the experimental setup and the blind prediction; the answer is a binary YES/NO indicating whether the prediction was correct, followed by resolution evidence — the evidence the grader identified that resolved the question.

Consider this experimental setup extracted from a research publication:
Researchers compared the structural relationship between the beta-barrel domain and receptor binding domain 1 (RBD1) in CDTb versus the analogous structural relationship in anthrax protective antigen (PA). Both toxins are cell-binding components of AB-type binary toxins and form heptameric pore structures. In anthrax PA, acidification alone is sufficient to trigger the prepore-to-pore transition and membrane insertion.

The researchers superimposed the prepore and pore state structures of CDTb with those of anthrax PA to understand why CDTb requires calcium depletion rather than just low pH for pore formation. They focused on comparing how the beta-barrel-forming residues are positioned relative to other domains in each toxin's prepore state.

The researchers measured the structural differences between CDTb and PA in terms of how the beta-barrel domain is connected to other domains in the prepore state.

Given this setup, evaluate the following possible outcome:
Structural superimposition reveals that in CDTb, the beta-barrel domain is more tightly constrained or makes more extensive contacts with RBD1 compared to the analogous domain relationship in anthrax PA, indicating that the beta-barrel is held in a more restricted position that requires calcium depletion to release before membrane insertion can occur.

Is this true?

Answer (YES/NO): YES